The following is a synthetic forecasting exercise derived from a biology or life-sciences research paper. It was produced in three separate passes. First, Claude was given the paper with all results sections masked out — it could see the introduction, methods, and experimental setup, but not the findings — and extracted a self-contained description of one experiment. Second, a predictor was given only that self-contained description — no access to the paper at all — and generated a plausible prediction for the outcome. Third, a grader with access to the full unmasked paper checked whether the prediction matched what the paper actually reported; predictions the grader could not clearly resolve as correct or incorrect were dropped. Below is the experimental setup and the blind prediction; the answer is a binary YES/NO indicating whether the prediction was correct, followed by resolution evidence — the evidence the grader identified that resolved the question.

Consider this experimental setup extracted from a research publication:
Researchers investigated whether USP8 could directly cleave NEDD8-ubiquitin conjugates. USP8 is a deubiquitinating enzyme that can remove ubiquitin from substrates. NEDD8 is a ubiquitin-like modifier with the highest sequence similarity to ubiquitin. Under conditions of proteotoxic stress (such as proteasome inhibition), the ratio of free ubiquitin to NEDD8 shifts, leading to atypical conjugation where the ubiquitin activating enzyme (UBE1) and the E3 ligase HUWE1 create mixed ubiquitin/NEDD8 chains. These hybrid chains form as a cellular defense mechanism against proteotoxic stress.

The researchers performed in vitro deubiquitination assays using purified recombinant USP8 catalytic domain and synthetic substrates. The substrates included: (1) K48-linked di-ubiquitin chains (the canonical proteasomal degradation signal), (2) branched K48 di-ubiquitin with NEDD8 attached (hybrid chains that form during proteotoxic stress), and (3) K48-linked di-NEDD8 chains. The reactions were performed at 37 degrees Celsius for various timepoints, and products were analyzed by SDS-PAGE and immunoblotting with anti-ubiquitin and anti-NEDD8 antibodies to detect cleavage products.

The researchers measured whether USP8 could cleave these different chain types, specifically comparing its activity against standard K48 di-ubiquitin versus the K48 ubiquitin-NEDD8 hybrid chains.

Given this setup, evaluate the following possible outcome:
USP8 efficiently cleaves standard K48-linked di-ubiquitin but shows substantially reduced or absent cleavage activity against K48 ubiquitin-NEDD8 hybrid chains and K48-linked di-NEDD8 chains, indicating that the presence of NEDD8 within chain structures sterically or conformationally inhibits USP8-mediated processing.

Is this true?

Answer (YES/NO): NO